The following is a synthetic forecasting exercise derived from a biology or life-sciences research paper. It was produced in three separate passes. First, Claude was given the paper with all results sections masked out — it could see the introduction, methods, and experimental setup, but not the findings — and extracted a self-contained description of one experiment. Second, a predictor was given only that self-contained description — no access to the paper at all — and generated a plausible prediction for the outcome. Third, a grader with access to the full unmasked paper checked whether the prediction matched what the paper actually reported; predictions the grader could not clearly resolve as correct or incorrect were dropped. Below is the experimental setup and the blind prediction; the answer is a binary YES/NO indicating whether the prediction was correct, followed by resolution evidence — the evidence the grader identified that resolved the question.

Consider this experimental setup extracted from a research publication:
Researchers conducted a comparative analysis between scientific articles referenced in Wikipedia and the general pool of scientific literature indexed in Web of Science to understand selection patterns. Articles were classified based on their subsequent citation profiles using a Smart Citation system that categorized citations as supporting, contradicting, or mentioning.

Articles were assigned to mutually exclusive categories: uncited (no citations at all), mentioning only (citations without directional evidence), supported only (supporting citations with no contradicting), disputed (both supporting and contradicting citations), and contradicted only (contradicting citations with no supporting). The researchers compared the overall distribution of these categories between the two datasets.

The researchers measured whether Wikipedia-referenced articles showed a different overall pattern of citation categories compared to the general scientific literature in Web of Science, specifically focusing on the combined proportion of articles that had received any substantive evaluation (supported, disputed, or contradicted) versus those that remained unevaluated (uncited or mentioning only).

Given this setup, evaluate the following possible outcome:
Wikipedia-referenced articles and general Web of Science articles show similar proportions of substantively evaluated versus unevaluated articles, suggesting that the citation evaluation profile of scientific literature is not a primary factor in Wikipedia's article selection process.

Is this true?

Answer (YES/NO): NO